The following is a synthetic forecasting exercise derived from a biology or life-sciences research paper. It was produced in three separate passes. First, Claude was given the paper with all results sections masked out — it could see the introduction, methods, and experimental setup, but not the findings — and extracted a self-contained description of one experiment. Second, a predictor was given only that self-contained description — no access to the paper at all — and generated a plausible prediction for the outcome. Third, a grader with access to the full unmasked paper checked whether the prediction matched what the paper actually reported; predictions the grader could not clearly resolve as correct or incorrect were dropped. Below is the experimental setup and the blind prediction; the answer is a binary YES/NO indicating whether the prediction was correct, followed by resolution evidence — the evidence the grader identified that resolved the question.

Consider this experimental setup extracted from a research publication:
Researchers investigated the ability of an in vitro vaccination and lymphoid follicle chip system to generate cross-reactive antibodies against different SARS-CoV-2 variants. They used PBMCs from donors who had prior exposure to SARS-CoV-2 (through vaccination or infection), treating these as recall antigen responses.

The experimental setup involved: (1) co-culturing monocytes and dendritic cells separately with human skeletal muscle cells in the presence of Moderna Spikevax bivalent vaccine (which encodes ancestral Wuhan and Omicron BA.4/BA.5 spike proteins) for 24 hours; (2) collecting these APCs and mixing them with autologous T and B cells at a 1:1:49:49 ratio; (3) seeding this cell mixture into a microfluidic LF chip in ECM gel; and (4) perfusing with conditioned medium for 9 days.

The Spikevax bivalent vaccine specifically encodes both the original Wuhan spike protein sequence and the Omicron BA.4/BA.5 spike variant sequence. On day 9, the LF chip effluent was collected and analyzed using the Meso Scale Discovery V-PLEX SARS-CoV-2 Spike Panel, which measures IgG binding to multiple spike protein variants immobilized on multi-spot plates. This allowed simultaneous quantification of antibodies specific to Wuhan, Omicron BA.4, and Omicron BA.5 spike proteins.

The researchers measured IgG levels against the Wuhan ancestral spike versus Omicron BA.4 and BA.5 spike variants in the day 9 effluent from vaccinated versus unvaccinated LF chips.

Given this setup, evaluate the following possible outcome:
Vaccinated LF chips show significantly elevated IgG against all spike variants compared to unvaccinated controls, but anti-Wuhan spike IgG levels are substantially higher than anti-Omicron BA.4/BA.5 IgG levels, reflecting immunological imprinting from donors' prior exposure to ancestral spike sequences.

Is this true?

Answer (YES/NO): YES